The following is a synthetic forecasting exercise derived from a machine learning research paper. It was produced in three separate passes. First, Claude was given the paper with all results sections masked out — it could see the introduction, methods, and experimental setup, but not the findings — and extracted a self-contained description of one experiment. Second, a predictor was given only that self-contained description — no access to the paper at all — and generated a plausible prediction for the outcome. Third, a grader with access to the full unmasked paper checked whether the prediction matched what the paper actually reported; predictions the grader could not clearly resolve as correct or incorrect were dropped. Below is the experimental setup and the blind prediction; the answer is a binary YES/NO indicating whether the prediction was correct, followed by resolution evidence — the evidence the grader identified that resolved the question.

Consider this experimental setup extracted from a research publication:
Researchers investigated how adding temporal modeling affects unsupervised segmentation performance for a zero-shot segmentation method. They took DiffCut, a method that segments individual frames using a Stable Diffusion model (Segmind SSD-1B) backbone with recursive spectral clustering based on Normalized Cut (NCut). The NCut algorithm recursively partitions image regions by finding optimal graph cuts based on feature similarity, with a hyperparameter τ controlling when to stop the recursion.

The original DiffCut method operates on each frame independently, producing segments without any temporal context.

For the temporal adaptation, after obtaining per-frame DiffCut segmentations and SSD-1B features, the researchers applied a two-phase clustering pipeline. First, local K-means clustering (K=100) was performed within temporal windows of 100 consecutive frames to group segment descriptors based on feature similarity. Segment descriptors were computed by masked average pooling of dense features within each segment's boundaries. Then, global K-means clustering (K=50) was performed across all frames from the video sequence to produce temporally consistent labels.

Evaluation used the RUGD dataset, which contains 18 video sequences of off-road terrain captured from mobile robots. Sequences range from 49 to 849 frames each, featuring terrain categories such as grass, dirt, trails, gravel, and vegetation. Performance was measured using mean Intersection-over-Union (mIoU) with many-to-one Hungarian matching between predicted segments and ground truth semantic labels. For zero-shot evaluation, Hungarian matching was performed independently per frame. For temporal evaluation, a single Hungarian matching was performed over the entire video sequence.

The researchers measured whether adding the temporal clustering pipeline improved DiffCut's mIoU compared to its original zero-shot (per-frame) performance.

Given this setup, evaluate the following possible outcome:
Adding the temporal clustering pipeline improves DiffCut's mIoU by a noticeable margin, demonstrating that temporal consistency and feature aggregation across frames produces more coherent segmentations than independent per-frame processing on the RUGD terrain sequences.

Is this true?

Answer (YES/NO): NO